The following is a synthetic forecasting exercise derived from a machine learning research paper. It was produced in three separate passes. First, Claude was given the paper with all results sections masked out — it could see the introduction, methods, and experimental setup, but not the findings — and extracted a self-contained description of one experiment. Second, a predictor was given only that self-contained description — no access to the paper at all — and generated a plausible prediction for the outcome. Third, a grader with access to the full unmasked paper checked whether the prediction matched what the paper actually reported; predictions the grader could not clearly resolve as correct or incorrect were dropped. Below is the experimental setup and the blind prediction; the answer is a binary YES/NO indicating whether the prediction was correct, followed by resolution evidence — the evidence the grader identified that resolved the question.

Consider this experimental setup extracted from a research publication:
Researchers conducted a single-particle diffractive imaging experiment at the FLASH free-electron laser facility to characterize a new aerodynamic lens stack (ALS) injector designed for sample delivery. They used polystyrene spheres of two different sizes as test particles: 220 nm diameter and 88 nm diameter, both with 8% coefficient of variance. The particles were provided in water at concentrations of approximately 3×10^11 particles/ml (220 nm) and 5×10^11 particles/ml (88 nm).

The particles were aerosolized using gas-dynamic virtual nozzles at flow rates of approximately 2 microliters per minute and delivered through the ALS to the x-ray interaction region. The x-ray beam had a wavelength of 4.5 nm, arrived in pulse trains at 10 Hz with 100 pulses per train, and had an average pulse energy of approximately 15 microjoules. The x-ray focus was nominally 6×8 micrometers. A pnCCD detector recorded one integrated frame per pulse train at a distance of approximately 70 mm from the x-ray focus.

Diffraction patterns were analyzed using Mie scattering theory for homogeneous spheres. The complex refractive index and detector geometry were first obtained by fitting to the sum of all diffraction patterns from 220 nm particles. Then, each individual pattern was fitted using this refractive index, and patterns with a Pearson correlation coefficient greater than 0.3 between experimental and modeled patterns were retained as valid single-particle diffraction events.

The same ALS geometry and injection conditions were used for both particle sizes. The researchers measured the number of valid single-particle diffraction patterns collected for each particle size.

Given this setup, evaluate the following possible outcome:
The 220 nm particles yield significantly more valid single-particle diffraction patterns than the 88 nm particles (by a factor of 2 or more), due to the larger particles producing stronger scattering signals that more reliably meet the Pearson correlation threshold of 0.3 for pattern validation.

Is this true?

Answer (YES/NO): YES